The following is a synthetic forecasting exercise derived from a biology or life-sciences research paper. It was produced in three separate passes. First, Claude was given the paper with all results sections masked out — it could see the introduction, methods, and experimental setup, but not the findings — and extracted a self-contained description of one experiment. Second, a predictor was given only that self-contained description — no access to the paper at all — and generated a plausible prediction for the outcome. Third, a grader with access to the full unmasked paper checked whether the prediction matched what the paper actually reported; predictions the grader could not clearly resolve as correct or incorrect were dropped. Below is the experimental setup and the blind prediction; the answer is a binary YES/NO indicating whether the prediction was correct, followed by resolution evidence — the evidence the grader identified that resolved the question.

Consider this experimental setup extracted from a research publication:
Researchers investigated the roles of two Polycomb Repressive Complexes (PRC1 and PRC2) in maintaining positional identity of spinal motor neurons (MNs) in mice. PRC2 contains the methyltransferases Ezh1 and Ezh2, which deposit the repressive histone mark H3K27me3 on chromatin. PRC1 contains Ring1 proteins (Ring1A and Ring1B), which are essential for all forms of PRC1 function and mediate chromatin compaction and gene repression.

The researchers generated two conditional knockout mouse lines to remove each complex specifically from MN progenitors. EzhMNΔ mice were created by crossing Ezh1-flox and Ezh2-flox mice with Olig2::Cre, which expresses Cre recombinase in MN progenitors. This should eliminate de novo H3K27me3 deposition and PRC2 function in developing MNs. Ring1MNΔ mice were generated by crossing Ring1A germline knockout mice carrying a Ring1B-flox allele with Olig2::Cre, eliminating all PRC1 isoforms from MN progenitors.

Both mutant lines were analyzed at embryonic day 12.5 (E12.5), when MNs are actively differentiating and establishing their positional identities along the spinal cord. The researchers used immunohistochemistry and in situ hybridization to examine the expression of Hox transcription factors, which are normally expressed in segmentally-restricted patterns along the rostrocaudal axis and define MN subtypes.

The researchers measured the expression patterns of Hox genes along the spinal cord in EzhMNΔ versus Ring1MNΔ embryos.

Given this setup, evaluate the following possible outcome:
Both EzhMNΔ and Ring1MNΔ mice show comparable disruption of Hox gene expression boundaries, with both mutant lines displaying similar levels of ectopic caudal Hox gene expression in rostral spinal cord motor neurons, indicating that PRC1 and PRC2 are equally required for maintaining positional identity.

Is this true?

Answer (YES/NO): NO